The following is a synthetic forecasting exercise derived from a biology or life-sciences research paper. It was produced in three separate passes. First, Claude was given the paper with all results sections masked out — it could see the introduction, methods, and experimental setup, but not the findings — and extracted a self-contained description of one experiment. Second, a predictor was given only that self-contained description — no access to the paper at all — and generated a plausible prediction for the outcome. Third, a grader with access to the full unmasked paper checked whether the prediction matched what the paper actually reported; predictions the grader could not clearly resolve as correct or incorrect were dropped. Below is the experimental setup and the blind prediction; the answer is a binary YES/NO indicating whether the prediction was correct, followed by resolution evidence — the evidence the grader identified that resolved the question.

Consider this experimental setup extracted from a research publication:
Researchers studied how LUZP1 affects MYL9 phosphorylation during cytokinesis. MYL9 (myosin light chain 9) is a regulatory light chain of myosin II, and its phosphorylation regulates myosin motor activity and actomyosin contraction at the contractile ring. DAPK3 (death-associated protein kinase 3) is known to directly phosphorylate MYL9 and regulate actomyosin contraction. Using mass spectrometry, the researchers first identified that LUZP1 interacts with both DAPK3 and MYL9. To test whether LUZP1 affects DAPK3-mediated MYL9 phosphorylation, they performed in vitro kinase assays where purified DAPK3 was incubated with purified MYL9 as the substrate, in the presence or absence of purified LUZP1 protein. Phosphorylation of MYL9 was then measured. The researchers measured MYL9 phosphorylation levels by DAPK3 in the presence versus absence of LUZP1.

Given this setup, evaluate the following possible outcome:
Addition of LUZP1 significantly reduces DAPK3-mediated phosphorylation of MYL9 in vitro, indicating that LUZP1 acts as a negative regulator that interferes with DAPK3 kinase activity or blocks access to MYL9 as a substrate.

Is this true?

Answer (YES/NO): YES